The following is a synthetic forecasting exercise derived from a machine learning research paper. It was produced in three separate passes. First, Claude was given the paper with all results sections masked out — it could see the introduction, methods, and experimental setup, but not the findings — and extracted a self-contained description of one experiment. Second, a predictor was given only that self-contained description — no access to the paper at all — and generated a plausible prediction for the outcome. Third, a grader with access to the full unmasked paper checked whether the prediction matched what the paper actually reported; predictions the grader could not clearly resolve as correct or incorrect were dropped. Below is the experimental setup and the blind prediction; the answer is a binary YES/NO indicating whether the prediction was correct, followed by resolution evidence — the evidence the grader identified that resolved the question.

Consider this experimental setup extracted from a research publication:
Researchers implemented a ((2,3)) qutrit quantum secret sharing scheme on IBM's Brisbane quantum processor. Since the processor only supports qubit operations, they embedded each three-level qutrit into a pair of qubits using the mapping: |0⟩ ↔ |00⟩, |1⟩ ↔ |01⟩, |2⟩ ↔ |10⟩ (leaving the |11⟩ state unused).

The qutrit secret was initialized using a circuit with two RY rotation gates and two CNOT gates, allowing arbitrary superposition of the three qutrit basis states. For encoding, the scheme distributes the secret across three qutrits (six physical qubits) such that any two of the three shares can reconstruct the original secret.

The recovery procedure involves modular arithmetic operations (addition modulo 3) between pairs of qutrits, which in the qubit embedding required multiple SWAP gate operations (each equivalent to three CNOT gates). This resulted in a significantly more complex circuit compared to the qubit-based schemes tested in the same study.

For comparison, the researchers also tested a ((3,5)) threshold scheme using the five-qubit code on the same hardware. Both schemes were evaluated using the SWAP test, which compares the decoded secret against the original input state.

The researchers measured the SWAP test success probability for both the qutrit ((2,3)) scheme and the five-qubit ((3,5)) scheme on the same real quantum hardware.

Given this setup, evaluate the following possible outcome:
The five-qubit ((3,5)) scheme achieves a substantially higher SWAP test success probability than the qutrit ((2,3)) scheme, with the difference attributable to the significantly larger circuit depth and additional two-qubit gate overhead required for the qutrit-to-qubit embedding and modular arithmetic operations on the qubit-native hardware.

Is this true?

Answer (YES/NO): YES